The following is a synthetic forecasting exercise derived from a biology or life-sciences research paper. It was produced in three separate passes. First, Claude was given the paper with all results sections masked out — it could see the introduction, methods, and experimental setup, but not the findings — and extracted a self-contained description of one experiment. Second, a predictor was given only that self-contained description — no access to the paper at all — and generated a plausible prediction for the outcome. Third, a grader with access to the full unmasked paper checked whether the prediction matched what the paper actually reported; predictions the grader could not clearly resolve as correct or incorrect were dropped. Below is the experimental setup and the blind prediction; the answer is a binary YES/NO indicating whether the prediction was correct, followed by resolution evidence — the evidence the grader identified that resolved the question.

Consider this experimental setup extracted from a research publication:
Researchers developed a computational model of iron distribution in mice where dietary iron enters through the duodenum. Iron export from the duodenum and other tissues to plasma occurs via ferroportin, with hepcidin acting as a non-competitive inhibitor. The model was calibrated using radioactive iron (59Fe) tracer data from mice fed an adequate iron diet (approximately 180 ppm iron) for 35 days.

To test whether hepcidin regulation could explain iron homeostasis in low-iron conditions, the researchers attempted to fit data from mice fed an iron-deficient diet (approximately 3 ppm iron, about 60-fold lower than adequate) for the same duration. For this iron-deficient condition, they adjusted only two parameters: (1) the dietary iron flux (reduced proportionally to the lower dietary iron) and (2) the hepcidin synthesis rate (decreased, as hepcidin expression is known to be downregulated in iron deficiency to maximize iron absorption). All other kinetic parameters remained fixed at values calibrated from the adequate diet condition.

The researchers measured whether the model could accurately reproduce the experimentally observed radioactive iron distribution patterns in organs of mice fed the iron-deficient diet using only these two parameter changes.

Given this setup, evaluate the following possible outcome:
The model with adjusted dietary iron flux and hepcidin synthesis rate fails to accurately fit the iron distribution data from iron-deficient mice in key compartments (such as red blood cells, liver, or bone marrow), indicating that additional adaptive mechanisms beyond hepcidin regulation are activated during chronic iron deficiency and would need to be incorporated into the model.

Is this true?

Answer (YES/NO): NO